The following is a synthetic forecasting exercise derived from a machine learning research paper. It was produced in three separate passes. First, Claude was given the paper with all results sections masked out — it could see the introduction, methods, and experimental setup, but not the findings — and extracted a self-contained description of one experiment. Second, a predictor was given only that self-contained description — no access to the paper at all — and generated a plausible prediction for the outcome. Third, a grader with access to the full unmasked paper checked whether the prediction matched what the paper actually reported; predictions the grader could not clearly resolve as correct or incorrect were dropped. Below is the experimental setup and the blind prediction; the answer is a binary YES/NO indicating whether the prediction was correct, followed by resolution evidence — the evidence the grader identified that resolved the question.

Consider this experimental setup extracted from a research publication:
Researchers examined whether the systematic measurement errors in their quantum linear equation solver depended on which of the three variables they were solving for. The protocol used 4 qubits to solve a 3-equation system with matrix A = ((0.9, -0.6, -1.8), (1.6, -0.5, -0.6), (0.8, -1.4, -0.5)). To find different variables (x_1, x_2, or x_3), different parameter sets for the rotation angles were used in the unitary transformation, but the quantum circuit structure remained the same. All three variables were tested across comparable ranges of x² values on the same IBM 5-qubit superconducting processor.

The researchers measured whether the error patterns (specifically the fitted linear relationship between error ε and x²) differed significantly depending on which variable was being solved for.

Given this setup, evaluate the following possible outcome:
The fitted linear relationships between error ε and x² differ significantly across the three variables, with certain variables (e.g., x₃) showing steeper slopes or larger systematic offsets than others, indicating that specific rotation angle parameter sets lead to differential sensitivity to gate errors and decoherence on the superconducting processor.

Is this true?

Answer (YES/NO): NO